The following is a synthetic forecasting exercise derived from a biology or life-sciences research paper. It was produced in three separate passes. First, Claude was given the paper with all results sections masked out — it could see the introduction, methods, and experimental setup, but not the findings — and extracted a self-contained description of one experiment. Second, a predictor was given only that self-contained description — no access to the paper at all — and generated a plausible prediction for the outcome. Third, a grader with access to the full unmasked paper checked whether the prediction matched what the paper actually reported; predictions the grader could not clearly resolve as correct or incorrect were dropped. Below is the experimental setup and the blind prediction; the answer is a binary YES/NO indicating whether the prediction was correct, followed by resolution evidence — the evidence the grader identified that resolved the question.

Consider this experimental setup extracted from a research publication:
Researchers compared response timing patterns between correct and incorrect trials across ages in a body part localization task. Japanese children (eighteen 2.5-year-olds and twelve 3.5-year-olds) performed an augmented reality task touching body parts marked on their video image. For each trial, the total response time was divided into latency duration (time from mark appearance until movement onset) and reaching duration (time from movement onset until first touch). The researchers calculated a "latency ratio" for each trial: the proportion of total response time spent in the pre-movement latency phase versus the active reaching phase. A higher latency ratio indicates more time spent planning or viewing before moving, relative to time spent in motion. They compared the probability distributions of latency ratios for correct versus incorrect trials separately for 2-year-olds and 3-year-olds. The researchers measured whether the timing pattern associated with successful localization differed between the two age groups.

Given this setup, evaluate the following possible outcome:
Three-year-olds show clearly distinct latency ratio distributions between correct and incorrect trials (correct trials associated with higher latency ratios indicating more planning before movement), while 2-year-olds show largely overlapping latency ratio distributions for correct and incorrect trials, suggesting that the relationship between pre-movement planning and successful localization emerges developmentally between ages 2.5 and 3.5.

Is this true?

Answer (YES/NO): NO